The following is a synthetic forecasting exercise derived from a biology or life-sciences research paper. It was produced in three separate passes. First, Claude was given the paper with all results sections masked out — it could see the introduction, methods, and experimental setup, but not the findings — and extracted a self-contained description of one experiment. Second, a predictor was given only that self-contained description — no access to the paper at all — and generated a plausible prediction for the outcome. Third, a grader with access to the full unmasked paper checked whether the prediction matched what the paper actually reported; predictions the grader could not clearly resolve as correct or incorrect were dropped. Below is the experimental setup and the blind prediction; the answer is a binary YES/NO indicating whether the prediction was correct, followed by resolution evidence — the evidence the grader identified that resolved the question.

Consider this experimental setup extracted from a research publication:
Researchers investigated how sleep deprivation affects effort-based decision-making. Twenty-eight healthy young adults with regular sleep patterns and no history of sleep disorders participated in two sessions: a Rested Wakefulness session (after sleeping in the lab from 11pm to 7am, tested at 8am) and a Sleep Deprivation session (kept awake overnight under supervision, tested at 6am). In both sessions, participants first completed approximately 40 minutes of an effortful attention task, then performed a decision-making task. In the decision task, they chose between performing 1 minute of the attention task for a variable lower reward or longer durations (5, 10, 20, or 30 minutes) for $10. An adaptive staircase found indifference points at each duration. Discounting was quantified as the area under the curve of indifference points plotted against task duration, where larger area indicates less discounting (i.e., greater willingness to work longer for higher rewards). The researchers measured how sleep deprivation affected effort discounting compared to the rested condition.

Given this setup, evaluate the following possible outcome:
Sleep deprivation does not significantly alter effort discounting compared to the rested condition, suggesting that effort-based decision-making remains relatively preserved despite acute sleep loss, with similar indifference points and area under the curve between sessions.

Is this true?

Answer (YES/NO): NO